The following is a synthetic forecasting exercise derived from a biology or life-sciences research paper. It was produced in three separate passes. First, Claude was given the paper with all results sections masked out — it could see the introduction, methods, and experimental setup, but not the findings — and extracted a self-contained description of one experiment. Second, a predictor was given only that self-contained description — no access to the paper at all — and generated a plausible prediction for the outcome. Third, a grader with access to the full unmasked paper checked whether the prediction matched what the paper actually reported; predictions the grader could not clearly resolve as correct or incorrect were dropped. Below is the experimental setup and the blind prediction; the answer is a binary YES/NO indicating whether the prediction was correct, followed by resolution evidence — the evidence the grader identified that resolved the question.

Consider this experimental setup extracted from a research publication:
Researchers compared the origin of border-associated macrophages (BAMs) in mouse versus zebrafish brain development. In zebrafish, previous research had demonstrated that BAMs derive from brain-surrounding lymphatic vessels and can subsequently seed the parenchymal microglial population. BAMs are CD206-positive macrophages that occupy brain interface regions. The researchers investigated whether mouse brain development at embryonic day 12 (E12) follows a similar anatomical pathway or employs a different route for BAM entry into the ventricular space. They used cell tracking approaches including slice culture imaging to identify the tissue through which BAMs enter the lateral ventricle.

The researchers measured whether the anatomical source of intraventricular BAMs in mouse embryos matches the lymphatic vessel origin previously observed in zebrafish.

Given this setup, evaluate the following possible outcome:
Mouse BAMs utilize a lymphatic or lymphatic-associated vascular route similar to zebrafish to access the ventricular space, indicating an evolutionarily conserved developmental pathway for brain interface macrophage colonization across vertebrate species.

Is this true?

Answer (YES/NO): NO